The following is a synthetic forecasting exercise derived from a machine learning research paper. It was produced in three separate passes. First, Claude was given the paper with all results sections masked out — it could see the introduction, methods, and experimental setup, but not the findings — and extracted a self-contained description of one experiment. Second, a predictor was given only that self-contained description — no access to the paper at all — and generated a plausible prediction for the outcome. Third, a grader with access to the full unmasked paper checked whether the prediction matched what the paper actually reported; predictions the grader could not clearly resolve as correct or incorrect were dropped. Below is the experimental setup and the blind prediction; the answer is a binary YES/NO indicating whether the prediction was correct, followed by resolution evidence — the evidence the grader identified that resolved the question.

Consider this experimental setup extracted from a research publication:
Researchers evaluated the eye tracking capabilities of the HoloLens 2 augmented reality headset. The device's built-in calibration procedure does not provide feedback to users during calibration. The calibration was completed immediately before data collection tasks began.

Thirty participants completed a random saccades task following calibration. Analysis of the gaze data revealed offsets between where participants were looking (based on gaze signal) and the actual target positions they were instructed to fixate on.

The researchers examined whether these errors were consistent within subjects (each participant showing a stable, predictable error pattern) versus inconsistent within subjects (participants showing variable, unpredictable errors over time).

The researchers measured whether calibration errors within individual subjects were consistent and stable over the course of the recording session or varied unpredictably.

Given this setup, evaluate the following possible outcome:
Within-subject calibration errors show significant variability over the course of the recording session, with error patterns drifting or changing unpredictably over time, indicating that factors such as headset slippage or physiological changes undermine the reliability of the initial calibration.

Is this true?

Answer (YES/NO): NO